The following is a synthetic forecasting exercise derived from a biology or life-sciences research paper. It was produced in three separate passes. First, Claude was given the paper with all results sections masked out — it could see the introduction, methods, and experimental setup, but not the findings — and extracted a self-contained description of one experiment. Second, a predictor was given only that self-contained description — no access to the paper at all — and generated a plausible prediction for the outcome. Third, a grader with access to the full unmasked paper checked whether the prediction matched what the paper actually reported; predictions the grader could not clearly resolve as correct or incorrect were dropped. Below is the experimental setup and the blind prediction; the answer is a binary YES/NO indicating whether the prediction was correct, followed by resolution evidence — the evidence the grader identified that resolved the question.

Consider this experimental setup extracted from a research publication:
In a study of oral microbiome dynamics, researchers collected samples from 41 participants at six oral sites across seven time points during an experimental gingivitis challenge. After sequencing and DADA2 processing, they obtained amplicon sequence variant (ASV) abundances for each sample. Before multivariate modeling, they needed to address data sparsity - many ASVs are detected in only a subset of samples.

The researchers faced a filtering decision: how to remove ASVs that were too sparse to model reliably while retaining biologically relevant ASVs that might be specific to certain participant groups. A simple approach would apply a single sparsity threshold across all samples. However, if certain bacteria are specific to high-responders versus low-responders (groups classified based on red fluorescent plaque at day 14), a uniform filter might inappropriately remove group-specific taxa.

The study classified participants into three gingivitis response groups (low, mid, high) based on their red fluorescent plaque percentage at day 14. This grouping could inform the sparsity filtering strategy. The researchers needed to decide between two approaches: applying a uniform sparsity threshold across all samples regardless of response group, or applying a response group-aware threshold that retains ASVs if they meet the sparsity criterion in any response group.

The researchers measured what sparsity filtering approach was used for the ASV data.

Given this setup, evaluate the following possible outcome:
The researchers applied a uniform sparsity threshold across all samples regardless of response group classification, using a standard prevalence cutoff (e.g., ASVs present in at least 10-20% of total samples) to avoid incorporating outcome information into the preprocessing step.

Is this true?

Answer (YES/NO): NO